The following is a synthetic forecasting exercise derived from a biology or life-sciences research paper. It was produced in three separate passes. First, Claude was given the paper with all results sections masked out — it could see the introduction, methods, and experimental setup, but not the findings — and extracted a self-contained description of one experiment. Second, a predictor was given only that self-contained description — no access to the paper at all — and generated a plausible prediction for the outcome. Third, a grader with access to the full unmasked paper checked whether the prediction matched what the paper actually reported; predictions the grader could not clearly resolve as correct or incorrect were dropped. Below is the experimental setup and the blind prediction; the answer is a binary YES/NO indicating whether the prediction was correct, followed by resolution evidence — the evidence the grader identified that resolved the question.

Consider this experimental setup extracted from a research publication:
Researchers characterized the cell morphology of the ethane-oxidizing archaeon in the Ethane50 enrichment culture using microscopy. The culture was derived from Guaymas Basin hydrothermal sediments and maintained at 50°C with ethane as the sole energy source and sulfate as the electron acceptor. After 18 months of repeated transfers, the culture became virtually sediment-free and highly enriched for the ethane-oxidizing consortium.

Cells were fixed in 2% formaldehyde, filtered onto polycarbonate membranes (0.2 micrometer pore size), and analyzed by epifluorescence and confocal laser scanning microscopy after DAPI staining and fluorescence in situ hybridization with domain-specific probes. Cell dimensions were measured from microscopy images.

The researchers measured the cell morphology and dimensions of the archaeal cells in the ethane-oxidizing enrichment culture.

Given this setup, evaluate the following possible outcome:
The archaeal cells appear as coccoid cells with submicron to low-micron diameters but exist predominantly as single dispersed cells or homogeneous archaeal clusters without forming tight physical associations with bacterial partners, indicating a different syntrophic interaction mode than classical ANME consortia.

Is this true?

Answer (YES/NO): NO